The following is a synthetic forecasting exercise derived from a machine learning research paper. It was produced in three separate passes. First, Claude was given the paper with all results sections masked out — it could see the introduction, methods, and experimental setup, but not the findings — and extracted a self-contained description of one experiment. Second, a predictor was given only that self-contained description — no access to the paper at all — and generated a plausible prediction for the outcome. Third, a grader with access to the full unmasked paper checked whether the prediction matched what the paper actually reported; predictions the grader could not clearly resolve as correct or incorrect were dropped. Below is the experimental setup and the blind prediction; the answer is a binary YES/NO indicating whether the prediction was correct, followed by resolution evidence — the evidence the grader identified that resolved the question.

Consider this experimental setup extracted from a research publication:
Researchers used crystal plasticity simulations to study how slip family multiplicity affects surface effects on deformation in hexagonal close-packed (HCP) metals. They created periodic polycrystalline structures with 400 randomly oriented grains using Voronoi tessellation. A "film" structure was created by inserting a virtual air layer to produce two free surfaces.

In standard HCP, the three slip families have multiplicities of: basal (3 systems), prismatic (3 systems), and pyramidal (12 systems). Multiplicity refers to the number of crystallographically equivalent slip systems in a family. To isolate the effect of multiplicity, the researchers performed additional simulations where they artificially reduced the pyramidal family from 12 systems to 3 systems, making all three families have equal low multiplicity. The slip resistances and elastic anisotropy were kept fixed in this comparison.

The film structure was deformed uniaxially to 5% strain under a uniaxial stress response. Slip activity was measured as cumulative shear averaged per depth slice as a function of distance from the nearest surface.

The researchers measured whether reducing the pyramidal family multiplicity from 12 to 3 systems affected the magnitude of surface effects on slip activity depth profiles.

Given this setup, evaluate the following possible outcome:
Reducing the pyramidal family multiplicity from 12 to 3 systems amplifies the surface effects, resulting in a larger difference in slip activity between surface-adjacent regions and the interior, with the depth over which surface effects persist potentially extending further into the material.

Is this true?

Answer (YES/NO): YES